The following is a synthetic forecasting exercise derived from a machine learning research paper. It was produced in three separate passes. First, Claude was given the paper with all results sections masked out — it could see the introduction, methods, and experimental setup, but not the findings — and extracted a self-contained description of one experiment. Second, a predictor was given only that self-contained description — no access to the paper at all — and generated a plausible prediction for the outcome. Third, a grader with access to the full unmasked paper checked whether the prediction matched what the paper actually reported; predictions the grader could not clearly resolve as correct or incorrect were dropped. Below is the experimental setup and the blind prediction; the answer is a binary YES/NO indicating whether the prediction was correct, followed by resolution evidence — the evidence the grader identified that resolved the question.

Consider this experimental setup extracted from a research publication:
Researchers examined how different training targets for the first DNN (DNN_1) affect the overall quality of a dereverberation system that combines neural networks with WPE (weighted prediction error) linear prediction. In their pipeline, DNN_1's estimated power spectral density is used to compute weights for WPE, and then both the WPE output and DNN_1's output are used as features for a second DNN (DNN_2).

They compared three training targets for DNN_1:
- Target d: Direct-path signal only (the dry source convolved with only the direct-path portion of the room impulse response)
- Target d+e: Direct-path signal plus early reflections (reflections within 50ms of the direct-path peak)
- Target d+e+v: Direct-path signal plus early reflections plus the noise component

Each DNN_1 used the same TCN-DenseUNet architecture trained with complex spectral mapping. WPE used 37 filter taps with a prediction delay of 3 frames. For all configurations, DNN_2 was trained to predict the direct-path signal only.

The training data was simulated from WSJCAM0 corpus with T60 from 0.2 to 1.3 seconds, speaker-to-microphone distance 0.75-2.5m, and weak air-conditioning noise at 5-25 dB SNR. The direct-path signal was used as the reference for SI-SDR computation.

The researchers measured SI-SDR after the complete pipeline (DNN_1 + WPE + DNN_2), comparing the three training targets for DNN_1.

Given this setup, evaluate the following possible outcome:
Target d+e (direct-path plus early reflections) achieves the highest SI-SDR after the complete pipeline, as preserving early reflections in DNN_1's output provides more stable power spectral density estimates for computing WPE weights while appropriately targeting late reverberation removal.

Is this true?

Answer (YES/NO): NO